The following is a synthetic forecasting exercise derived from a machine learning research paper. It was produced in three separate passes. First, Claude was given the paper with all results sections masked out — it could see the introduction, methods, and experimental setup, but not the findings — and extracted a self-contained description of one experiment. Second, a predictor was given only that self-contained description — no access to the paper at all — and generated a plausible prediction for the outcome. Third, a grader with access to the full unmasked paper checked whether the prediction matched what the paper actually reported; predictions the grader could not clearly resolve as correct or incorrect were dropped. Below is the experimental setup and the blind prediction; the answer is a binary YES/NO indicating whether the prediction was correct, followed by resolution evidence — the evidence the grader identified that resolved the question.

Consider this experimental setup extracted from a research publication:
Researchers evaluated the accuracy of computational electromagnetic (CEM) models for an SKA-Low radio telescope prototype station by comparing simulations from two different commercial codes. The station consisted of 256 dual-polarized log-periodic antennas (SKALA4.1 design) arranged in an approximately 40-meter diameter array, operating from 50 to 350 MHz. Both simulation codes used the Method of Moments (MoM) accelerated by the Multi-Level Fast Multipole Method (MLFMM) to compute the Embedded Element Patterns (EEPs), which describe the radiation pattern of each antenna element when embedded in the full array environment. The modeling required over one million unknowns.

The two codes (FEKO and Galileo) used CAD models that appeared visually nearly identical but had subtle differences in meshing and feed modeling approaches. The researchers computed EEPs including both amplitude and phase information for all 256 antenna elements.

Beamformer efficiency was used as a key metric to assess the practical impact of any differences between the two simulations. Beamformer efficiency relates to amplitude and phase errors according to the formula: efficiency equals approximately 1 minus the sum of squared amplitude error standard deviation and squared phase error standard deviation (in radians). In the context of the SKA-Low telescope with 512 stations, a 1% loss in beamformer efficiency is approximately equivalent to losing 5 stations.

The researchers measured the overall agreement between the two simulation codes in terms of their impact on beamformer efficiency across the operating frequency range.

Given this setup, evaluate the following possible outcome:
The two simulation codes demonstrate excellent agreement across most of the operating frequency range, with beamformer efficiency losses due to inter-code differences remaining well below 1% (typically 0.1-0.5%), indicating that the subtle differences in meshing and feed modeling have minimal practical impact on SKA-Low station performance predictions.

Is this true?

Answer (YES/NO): YES